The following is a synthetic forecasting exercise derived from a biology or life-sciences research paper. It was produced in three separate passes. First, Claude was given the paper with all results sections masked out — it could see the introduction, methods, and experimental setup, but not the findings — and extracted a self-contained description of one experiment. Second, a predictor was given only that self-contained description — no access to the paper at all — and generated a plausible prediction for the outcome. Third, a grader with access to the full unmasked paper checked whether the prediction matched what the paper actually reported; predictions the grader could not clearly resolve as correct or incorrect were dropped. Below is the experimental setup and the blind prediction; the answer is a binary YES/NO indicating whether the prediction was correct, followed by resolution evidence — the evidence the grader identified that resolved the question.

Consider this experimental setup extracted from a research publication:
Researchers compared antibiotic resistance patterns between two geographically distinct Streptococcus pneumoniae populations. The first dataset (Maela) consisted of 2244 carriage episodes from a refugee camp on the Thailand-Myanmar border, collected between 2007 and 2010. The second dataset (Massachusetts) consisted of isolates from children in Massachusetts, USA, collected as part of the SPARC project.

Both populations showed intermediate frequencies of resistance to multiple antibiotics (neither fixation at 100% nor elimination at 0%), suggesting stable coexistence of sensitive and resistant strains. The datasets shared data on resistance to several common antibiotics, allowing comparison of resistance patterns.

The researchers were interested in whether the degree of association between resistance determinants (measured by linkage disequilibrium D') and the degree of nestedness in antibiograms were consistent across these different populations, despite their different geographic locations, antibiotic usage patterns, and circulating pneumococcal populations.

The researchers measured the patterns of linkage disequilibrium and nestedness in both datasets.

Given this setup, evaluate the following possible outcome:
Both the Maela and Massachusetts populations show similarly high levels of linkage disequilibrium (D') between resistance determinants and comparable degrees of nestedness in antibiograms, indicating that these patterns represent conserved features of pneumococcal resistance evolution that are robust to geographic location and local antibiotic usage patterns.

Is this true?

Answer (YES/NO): YES